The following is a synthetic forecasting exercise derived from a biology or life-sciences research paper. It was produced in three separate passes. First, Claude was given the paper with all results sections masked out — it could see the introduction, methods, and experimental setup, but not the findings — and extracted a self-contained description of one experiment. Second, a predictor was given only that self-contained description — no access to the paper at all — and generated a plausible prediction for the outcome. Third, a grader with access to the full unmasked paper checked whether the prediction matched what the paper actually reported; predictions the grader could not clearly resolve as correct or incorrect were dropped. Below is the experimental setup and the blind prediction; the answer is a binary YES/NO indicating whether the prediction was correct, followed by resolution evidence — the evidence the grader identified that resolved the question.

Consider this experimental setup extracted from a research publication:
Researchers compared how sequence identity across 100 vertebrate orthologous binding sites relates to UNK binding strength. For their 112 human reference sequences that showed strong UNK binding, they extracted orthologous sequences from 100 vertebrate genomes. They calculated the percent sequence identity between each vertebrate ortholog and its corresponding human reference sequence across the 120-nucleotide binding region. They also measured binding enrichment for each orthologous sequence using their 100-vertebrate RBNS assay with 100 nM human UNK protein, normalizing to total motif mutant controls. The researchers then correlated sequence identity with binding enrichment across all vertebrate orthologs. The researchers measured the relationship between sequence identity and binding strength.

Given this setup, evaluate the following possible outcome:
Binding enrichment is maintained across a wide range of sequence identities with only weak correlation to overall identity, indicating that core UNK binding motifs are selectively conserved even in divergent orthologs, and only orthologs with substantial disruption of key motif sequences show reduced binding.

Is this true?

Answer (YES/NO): NO